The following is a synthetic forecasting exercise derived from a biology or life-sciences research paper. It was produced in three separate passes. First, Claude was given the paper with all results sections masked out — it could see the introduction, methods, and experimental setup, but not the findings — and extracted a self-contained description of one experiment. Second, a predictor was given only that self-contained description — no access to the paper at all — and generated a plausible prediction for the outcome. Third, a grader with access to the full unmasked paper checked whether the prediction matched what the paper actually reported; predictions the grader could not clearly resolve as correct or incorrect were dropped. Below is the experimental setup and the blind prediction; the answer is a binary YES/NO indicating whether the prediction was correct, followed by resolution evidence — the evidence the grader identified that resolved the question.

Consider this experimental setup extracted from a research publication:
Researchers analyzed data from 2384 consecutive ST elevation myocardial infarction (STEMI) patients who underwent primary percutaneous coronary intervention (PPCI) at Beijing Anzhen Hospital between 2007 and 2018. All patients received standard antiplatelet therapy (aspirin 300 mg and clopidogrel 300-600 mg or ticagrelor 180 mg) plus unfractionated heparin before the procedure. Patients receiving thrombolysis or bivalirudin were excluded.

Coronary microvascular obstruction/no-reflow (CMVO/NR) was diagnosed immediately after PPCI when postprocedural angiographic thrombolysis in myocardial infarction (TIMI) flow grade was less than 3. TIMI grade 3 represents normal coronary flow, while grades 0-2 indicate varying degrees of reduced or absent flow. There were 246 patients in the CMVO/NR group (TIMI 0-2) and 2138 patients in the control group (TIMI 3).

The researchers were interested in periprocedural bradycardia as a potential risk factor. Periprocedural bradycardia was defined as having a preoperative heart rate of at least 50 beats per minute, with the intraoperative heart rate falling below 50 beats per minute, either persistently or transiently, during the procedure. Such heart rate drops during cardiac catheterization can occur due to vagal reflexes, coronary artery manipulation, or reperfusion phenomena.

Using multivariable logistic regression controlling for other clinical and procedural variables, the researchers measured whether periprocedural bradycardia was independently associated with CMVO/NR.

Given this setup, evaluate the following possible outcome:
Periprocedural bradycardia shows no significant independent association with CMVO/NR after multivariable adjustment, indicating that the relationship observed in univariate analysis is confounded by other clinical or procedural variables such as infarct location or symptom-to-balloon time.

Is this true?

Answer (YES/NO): NO